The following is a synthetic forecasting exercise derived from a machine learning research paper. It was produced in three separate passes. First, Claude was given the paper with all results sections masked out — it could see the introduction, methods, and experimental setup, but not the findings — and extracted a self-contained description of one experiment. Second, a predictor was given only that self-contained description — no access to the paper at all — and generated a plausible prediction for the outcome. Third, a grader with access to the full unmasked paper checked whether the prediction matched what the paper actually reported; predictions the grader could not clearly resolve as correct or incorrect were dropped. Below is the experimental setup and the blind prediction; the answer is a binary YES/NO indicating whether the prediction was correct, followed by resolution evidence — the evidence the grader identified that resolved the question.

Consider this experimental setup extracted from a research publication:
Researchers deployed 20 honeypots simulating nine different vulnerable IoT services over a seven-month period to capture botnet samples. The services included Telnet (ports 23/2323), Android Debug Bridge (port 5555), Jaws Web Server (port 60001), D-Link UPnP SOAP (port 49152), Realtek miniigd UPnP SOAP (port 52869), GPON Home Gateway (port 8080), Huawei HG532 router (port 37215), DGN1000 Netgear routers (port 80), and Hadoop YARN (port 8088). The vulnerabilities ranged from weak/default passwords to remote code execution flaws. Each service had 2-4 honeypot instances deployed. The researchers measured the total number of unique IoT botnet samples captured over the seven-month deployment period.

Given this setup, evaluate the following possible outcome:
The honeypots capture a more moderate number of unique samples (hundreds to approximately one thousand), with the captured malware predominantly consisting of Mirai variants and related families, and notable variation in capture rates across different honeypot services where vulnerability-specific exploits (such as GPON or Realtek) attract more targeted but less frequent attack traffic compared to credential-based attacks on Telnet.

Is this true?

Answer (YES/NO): NO